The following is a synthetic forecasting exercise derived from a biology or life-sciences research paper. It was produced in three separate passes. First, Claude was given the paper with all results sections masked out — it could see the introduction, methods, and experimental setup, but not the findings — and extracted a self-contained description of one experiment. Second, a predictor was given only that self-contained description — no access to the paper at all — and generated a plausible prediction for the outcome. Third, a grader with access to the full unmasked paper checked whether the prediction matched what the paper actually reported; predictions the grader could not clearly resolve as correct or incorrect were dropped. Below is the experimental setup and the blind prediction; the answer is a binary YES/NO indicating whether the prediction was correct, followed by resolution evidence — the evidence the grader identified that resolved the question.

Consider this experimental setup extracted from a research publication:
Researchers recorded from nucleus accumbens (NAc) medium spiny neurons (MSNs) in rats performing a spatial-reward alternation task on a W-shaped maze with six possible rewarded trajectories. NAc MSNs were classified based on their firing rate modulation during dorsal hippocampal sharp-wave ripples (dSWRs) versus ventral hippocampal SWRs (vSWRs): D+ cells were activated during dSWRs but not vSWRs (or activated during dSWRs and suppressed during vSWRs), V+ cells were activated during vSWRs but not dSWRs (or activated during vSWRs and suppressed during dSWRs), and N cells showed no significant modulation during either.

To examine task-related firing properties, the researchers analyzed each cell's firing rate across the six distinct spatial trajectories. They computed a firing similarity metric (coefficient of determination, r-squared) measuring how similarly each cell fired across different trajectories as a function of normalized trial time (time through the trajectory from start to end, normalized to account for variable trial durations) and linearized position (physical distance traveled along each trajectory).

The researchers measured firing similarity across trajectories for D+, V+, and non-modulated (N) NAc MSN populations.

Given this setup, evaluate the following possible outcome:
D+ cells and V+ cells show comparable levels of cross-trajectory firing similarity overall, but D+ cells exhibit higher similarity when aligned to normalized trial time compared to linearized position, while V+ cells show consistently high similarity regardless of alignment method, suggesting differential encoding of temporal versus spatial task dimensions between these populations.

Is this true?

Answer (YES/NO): NO